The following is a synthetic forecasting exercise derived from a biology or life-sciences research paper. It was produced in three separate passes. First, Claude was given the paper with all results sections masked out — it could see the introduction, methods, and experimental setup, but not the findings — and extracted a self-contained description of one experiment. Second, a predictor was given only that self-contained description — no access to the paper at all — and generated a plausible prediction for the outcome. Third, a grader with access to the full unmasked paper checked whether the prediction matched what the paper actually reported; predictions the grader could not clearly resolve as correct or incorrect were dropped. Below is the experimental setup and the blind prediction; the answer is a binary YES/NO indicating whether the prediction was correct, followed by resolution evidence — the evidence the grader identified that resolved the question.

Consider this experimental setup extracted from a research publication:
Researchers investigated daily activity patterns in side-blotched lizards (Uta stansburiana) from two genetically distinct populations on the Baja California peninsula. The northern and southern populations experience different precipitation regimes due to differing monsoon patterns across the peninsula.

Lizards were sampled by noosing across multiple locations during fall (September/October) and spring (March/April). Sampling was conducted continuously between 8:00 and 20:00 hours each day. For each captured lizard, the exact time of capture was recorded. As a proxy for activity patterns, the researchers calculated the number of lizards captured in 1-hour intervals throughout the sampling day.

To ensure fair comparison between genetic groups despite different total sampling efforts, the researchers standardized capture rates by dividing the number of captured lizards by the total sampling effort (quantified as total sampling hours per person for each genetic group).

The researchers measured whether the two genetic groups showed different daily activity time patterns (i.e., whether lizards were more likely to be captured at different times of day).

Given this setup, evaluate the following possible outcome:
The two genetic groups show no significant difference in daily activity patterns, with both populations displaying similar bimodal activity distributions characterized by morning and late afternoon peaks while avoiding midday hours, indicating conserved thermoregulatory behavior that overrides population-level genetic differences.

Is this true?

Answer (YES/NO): NO